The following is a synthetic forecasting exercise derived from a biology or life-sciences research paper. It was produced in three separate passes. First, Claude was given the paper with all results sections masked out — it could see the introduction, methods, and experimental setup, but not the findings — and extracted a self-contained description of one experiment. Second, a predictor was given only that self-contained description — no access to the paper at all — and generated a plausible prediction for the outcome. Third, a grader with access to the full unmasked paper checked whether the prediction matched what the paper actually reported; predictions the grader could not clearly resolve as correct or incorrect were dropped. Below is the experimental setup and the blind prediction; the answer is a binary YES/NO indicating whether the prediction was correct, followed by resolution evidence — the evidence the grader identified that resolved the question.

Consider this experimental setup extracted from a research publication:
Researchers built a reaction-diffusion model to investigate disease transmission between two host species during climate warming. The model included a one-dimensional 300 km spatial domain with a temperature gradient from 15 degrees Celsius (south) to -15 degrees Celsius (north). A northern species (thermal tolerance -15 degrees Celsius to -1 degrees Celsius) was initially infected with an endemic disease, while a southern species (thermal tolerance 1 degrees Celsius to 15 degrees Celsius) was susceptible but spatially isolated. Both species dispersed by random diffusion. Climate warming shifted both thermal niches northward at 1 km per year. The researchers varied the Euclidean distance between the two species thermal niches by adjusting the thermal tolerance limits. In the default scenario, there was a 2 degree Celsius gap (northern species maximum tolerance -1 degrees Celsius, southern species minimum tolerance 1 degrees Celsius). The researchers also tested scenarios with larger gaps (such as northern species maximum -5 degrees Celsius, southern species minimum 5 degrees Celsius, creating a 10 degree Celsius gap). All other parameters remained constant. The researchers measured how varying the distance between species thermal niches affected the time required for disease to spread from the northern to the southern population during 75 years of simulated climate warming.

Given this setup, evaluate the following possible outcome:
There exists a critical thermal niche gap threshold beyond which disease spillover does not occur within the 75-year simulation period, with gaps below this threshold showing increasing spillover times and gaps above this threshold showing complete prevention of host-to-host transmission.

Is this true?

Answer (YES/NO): YES